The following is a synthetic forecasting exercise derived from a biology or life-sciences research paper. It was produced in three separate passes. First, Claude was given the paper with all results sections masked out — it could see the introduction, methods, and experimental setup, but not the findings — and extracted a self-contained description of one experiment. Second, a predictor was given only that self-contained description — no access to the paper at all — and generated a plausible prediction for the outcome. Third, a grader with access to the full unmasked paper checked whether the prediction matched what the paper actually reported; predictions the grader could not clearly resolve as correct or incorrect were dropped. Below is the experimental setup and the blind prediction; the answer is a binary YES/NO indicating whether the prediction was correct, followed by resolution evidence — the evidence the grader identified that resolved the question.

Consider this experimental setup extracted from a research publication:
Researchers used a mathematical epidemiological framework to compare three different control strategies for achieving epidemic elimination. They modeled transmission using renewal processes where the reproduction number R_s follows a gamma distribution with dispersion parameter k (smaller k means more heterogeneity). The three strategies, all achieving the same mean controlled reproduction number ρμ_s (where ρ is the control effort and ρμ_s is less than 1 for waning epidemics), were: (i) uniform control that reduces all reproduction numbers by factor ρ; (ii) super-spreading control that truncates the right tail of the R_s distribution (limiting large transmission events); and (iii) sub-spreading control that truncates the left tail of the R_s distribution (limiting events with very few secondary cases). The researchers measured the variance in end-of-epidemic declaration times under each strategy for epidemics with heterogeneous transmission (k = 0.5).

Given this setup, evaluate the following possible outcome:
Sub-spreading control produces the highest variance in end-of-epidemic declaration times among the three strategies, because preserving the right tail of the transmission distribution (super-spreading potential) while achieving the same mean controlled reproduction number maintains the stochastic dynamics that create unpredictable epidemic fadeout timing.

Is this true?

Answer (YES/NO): NO